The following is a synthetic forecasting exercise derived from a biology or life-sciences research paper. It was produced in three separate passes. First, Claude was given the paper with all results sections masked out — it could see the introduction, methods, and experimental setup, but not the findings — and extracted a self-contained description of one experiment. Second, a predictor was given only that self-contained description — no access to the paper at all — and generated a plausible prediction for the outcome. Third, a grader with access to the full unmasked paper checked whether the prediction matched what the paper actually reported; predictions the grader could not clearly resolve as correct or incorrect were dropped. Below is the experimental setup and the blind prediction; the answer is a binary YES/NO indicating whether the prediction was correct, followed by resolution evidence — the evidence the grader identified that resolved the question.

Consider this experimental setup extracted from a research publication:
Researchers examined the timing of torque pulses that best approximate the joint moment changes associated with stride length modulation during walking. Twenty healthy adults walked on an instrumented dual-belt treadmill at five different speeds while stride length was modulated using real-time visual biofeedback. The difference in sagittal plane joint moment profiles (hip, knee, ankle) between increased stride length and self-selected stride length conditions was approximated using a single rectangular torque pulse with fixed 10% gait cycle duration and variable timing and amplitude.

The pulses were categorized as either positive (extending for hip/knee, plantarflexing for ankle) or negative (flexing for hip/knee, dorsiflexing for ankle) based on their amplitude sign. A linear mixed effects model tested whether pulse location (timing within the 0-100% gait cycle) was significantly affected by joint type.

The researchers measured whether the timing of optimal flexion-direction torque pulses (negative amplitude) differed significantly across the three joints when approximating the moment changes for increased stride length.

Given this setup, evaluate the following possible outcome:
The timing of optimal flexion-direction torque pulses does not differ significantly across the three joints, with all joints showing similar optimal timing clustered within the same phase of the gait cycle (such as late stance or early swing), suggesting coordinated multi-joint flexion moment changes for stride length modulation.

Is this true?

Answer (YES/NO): NO